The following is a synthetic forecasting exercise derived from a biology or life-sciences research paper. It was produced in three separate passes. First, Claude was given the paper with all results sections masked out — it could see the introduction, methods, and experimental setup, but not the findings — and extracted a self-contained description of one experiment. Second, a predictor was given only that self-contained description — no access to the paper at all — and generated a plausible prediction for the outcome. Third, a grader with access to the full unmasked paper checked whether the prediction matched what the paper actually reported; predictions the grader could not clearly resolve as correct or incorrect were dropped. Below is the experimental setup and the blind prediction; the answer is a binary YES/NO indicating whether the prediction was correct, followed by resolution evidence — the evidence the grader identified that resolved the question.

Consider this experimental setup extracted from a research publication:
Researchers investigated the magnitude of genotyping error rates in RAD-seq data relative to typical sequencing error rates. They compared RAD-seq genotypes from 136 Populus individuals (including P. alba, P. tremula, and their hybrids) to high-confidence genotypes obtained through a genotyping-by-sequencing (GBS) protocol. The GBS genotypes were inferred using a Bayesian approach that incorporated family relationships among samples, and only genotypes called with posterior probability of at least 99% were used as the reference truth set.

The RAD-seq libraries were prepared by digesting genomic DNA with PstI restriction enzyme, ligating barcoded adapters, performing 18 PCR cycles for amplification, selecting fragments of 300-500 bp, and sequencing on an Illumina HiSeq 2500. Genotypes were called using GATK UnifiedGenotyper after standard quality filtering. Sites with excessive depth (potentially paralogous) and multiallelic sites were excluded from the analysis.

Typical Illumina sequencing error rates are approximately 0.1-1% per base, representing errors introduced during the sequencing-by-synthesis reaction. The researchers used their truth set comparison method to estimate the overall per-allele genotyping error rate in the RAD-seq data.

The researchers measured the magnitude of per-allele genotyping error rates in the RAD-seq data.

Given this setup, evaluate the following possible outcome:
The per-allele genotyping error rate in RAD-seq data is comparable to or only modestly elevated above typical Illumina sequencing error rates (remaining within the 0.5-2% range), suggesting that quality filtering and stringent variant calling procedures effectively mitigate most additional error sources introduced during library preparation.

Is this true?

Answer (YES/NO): NO